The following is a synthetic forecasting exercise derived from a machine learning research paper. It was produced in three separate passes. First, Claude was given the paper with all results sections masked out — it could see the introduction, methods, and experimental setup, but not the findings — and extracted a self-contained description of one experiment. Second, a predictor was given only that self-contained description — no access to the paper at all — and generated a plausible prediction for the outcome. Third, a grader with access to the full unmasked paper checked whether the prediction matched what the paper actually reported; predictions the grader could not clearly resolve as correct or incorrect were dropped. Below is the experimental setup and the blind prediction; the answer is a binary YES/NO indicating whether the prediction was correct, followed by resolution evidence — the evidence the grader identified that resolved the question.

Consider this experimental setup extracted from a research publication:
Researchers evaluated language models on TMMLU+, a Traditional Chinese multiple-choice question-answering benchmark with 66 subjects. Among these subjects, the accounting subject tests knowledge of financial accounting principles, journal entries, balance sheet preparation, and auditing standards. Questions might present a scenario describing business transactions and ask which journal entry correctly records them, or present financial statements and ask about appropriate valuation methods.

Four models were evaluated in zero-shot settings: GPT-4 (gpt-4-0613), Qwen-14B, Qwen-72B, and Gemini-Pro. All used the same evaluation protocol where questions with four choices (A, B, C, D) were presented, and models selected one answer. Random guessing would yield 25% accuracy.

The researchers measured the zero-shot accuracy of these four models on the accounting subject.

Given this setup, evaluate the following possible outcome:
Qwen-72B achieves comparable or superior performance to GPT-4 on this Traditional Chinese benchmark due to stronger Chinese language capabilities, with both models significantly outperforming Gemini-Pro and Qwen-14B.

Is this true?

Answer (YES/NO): NO